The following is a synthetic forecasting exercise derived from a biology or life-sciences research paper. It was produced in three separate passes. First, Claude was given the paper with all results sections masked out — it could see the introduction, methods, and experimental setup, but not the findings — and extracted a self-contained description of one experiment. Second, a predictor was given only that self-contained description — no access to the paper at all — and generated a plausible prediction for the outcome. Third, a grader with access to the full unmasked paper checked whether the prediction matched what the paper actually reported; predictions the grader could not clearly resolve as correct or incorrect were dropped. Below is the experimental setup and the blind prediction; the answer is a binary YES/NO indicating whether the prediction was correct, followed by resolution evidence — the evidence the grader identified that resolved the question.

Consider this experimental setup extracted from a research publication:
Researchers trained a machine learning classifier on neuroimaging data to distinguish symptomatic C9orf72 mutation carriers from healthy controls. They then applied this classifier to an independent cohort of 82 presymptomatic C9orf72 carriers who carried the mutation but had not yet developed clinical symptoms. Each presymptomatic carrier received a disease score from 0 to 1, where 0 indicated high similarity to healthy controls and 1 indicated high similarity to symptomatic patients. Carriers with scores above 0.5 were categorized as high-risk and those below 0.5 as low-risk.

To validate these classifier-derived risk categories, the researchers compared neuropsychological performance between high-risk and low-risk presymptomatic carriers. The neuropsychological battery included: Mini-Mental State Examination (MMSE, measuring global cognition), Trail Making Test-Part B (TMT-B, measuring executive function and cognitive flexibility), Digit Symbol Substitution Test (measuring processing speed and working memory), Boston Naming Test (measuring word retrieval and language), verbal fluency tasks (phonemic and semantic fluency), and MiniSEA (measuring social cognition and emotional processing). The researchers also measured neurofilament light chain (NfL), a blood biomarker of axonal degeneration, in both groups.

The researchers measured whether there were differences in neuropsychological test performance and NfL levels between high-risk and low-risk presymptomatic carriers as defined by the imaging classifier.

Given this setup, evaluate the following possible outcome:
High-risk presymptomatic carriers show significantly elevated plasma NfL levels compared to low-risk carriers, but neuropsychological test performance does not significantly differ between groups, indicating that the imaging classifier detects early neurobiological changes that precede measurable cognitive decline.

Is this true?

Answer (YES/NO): NO